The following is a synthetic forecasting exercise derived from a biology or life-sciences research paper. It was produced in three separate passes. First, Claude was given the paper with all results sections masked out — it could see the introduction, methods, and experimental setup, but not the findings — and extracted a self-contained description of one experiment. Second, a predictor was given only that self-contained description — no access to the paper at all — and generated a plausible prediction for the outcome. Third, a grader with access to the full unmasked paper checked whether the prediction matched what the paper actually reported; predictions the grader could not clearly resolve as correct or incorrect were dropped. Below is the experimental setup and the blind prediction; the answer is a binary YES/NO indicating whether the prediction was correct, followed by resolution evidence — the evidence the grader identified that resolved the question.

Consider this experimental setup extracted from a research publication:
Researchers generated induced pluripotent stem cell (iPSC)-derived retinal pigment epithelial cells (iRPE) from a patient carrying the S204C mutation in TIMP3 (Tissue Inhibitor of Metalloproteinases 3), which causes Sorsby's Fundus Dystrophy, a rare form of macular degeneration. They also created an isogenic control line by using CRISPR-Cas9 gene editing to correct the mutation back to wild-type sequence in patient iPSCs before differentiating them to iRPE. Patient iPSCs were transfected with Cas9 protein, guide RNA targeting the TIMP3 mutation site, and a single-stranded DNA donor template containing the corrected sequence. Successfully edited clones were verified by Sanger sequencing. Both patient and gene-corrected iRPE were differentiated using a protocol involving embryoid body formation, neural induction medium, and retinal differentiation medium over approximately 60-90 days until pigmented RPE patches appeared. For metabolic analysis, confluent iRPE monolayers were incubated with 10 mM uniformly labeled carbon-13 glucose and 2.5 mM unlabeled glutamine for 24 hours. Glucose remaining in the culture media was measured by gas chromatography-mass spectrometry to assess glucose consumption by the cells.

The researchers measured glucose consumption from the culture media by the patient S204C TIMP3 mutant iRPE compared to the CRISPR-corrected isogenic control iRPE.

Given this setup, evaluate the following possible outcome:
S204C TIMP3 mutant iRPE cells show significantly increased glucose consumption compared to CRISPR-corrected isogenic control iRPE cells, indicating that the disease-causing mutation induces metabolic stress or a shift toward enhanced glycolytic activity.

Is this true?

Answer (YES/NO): YES